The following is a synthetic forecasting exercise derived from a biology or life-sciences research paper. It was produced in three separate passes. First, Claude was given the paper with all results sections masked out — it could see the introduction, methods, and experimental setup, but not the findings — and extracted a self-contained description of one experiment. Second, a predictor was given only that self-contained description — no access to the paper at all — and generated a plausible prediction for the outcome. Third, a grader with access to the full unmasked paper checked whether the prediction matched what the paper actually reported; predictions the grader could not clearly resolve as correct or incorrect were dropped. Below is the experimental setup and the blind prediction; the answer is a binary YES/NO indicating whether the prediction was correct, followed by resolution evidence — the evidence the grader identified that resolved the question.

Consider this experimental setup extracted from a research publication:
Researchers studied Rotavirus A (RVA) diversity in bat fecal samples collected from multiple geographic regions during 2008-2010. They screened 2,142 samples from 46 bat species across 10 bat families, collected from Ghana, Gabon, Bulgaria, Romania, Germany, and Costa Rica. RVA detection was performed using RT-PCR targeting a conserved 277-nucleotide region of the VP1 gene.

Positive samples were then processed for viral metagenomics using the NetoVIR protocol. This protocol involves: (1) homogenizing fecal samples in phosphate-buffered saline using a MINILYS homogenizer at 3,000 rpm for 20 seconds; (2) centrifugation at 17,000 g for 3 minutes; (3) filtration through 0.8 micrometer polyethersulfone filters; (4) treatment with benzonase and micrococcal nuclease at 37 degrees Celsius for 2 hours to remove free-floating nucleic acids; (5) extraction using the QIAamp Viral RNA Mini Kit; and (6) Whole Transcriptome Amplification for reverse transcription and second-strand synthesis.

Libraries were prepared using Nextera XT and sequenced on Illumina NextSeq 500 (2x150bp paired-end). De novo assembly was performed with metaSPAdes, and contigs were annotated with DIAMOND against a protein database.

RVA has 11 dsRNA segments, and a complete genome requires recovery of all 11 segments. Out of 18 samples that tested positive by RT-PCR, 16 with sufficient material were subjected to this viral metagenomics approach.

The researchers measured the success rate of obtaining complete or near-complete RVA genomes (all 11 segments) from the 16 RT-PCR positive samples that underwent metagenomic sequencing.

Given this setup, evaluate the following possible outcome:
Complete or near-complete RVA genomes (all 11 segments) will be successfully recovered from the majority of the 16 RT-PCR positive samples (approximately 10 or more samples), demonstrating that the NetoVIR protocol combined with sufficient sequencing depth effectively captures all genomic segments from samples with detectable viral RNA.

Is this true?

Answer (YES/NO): YES